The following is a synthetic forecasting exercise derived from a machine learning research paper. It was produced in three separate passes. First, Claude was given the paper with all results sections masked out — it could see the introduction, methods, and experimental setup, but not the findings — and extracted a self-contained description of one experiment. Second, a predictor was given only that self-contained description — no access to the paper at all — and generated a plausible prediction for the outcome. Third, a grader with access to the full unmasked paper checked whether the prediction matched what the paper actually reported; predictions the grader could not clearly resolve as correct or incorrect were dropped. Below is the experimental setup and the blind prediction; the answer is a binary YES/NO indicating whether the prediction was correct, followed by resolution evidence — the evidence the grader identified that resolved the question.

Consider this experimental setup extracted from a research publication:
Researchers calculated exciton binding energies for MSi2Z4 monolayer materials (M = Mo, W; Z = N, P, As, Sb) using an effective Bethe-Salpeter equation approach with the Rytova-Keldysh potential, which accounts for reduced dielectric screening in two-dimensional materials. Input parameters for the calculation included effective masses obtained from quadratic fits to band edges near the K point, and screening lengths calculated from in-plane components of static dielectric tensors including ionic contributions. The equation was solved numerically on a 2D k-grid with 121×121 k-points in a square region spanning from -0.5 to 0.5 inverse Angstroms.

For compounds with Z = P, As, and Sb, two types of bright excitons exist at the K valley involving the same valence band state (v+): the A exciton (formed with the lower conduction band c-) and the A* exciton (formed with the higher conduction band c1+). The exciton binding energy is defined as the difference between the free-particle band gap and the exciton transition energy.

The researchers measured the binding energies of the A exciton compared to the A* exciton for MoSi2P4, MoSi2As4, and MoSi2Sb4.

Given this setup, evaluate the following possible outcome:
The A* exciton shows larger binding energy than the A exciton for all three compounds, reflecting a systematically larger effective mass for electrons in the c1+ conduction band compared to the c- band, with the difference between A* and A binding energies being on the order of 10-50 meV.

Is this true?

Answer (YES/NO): NO